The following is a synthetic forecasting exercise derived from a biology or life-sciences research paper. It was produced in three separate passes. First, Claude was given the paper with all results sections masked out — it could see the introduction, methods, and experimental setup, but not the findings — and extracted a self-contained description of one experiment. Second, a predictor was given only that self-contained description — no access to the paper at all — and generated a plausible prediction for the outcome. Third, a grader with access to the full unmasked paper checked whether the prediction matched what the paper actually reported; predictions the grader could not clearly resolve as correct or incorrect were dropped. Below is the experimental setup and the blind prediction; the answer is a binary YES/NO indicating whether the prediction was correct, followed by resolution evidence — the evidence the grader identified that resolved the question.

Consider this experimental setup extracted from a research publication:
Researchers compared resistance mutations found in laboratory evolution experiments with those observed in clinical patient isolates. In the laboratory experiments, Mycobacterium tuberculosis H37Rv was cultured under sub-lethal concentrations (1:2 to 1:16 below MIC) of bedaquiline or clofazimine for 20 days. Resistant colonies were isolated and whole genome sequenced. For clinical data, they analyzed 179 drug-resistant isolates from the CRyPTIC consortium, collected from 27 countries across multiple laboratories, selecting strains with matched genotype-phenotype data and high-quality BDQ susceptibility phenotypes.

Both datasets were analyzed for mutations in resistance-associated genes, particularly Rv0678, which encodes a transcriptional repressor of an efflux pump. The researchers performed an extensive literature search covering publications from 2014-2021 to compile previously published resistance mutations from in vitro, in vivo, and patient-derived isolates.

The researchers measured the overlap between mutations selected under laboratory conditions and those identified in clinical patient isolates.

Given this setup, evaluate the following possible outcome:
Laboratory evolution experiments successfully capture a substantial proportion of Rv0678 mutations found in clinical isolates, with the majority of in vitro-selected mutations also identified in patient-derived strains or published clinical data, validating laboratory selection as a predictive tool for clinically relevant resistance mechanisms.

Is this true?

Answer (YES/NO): NO